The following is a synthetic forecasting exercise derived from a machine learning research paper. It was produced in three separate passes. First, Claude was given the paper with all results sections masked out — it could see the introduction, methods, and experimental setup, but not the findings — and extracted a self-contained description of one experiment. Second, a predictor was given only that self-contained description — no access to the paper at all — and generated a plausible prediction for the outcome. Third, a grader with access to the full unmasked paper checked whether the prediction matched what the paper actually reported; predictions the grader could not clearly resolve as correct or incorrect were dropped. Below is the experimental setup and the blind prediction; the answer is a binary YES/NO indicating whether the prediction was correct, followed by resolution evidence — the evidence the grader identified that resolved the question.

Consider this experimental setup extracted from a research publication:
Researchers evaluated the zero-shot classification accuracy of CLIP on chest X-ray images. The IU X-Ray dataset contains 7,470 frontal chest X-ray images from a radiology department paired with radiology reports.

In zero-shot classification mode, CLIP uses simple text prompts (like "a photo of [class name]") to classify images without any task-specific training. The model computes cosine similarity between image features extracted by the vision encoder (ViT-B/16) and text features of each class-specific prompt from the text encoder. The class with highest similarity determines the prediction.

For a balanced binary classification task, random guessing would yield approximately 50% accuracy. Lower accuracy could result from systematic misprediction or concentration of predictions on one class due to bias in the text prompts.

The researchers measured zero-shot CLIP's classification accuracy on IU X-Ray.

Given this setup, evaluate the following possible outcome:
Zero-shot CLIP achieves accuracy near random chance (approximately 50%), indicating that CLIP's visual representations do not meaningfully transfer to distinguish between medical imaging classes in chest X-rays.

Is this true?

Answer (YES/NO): NO